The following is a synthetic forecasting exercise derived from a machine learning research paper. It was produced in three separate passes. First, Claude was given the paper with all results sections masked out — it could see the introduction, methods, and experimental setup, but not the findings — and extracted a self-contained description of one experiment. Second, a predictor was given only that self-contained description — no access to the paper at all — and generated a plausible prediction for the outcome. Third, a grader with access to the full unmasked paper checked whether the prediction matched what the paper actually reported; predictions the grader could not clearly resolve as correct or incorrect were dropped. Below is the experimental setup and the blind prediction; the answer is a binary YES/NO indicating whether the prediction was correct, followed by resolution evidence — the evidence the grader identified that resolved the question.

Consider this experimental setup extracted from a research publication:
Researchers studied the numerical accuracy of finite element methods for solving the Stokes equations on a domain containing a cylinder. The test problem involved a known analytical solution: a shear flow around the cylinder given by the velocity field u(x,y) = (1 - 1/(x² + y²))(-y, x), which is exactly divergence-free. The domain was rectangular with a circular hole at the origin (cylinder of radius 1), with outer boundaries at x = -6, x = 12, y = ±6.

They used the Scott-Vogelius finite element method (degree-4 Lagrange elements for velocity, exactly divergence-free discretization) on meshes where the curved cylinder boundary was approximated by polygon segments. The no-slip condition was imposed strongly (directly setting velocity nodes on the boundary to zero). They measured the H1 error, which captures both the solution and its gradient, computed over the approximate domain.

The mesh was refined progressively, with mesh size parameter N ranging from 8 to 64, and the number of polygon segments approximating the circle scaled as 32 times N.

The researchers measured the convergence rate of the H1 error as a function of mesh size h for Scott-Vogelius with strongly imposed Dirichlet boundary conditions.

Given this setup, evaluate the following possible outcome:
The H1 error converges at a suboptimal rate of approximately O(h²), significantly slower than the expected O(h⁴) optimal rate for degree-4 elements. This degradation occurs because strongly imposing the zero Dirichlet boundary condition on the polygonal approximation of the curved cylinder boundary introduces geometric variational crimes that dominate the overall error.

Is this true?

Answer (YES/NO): NO